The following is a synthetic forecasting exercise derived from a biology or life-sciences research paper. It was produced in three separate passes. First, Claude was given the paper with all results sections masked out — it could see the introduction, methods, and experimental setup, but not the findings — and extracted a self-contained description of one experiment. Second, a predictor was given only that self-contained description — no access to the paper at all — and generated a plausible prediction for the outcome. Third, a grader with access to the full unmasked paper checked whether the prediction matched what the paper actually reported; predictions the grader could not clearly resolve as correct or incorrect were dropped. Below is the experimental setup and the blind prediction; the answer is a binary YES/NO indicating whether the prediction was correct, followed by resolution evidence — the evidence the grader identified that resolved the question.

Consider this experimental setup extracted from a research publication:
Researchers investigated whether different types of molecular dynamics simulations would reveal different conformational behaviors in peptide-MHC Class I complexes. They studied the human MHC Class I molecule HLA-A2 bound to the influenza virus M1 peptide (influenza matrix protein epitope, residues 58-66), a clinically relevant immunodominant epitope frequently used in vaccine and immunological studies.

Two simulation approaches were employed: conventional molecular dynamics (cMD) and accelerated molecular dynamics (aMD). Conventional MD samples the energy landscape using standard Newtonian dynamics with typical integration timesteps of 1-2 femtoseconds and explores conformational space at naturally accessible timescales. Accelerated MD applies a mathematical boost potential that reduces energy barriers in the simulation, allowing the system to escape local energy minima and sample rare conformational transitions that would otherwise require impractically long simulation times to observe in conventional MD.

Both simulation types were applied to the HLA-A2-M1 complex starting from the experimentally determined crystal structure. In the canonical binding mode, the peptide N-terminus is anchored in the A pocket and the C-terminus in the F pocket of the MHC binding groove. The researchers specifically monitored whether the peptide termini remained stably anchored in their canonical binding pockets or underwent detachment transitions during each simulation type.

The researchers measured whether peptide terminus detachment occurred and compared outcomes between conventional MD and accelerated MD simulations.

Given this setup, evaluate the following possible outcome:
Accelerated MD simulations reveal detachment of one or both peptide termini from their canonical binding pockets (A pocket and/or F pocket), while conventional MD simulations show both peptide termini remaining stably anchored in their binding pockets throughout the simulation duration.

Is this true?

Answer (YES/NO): YES